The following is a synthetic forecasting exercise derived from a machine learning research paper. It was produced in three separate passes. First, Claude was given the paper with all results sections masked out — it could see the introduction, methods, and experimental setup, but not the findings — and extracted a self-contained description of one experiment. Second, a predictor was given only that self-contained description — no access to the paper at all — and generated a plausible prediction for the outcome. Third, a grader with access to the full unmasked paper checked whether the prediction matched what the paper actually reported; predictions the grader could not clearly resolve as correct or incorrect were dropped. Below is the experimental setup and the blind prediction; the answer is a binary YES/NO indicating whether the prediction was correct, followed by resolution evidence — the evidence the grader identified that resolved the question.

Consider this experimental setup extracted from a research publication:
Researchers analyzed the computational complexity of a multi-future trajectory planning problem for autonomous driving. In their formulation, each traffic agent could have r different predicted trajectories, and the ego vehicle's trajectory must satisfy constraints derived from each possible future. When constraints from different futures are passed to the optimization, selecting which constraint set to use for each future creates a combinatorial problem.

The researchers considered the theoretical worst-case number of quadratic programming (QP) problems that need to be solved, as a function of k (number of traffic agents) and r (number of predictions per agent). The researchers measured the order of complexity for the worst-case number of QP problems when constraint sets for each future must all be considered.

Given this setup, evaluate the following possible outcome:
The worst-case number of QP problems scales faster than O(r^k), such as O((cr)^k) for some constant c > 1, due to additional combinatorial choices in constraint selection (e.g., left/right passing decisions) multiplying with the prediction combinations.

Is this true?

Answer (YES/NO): NO